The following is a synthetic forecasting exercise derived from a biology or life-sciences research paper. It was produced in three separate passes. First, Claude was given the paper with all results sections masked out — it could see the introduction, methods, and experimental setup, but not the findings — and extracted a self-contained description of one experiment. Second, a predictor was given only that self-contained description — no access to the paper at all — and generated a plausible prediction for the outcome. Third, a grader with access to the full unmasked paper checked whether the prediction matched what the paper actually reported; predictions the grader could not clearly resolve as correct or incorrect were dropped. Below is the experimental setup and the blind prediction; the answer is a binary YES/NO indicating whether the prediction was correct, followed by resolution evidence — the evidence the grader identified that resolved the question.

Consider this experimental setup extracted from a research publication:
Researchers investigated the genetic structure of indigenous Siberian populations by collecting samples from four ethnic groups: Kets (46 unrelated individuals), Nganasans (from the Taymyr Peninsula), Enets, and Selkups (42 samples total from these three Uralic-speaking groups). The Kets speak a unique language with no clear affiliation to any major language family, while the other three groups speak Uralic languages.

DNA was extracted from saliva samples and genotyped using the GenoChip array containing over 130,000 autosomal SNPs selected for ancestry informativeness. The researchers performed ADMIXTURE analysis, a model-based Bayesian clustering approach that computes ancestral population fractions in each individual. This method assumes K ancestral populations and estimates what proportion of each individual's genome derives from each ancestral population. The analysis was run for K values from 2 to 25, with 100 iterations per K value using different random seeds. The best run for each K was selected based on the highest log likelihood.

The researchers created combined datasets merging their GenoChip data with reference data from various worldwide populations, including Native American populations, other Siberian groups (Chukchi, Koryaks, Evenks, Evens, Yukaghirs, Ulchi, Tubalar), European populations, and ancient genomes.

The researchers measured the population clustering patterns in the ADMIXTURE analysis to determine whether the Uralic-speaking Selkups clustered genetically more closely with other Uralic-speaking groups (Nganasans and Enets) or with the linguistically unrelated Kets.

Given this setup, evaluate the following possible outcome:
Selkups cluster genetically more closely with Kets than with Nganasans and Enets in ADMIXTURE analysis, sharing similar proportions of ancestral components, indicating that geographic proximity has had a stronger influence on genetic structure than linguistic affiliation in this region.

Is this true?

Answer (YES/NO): YES